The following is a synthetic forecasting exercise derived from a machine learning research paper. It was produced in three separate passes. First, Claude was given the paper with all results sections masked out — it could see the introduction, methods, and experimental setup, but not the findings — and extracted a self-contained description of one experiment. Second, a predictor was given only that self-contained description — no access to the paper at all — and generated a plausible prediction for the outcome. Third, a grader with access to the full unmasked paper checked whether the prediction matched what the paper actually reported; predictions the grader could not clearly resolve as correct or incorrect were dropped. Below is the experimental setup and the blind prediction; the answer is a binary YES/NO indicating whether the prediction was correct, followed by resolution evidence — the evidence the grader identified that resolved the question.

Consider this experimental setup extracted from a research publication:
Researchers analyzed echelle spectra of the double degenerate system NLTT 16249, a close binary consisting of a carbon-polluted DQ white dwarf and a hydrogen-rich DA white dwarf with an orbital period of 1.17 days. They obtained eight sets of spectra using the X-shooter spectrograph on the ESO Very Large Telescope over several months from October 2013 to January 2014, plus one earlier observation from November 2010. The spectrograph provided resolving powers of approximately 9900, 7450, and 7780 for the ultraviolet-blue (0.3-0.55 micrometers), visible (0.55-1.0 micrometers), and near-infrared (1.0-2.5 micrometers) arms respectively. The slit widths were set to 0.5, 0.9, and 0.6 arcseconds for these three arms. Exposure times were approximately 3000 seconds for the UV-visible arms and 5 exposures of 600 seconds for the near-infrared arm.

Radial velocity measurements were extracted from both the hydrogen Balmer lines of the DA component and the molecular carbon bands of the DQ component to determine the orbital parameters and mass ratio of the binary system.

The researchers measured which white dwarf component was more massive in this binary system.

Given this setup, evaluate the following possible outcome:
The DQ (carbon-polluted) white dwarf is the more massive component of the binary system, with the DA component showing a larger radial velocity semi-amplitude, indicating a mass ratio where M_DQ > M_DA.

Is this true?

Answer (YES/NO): YES